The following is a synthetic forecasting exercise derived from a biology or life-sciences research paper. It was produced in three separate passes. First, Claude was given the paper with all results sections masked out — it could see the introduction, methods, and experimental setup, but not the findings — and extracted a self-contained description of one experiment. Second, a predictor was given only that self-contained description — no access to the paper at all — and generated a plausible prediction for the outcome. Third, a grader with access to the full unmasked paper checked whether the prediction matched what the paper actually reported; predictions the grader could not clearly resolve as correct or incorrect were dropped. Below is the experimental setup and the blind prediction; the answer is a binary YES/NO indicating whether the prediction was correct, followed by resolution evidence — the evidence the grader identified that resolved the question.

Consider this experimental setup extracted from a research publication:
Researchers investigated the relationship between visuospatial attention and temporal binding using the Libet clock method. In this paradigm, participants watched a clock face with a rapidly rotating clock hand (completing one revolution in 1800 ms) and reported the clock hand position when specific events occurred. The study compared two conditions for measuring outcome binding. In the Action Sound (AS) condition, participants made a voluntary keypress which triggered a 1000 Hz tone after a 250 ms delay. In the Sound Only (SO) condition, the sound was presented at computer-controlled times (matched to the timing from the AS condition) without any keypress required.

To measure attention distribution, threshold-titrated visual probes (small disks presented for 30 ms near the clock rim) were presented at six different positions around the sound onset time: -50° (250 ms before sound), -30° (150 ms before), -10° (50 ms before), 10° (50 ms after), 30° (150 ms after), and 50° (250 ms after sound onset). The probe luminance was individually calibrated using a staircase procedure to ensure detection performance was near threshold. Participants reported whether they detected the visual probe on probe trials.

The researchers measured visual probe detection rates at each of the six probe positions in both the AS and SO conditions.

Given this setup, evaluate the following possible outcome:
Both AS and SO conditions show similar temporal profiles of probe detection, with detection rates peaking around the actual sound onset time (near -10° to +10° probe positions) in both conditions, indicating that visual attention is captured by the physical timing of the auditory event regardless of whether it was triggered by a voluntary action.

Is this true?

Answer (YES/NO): NO